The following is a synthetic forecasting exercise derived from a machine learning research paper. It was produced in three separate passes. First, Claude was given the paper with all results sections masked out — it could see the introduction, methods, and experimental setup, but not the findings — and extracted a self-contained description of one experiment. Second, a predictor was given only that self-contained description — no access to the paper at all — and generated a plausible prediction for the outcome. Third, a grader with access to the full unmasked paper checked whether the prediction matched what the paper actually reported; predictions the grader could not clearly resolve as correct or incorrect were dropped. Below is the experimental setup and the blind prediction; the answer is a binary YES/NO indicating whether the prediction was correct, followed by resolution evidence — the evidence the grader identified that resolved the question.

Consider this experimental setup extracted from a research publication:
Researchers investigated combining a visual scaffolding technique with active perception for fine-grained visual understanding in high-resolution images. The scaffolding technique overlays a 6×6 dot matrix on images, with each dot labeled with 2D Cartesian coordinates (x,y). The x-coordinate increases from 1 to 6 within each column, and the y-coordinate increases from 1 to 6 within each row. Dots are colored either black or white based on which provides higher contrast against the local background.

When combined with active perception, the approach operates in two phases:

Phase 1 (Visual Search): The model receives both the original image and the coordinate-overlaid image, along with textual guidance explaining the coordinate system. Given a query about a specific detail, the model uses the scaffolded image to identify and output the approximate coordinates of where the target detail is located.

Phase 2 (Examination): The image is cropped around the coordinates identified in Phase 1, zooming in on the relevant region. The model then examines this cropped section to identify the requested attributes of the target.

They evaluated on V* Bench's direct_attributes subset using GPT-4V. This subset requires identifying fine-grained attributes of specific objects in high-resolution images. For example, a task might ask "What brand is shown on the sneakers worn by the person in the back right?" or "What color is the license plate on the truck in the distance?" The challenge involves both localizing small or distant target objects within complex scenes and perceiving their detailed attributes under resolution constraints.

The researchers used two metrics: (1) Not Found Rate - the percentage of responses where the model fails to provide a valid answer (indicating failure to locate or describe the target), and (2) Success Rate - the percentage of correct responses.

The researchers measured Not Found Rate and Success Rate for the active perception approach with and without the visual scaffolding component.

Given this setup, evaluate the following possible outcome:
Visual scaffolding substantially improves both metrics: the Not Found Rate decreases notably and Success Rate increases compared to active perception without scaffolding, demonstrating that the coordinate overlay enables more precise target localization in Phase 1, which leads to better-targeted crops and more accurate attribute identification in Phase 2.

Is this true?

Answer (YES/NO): NO